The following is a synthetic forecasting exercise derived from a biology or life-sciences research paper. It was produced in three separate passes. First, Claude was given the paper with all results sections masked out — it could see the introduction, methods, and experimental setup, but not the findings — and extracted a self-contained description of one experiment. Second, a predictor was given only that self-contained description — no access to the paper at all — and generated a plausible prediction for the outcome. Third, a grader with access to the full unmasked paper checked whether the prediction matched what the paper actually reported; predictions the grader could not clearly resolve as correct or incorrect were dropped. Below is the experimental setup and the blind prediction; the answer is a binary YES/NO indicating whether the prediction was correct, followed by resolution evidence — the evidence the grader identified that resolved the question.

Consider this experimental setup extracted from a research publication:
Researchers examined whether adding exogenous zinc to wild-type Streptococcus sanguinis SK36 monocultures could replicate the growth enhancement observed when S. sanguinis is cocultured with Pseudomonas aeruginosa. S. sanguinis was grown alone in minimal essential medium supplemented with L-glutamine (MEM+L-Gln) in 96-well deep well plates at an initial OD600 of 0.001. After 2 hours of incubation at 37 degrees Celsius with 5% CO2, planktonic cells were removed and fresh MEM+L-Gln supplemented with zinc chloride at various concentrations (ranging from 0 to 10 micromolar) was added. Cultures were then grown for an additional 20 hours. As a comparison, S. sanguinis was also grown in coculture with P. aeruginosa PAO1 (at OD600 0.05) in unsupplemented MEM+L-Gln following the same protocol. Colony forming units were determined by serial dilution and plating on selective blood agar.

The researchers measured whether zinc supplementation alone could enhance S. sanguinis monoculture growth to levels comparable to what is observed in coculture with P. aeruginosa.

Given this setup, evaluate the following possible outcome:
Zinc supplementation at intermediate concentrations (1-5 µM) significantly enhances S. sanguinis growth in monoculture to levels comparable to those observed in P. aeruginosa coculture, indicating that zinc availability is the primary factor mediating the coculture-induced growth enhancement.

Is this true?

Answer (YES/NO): NO